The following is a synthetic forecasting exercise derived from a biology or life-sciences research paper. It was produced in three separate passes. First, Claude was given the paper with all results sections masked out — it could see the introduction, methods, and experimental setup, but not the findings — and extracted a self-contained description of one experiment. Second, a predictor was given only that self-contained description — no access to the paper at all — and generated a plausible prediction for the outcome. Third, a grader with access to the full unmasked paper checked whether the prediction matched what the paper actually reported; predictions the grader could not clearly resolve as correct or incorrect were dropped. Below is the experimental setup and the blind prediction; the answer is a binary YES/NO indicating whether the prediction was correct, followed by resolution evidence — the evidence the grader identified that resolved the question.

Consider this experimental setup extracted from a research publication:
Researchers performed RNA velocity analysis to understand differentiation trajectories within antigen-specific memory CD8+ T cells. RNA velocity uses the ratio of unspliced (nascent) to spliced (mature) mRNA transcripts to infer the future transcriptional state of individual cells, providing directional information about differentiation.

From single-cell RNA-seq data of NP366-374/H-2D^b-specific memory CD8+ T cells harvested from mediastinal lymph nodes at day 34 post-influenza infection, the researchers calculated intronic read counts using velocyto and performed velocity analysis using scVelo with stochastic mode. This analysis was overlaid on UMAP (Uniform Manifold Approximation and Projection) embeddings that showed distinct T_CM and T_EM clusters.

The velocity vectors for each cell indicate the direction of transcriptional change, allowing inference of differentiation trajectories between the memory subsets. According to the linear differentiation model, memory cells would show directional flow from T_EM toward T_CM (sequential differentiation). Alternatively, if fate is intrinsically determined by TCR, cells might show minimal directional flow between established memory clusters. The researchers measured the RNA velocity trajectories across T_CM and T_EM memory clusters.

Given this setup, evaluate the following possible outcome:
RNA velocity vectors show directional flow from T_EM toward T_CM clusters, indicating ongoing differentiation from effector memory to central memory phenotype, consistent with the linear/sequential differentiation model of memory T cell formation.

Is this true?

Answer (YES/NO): NO